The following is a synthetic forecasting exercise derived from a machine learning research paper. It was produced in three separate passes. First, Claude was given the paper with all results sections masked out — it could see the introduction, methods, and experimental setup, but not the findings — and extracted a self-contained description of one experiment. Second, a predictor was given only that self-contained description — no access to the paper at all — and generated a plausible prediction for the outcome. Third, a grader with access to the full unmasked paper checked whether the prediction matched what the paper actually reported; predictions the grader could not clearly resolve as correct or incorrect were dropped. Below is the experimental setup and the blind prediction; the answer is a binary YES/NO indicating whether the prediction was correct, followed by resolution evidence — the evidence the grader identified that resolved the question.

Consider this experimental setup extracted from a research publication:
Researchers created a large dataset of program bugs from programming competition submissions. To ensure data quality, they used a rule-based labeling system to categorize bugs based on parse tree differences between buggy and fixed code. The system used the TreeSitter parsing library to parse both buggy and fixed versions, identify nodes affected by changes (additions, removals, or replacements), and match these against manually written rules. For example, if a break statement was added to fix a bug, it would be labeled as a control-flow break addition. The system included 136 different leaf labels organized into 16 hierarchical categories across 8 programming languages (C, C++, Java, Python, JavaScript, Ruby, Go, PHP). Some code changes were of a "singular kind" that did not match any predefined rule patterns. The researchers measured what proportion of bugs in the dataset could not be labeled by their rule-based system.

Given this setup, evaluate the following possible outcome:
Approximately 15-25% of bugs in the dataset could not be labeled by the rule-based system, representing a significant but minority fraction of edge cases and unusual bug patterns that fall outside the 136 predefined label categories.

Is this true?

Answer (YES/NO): NO